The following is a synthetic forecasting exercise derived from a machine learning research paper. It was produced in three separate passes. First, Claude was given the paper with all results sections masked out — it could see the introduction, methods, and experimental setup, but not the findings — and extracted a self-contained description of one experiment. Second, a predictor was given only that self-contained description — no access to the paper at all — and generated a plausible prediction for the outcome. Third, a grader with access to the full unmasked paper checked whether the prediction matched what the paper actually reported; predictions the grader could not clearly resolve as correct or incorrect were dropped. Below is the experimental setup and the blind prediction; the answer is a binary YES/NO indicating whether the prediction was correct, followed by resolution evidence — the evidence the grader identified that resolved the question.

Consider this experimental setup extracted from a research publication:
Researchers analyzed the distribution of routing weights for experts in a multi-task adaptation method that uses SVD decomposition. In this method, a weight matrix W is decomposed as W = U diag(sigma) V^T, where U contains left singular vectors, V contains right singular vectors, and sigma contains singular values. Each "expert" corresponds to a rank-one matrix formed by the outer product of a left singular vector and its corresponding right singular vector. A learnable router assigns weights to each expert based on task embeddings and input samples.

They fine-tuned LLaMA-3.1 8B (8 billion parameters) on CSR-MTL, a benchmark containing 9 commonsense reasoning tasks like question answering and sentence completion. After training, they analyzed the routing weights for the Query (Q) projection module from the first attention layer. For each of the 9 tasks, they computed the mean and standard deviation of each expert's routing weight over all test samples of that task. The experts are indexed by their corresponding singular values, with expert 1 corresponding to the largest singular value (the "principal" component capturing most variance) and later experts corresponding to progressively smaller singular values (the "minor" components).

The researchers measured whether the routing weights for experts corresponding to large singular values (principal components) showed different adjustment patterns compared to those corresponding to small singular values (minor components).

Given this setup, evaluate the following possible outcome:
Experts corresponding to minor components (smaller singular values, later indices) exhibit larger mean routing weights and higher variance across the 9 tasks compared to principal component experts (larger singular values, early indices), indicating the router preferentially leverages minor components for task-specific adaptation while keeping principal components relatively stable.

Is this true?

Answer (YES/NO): NO